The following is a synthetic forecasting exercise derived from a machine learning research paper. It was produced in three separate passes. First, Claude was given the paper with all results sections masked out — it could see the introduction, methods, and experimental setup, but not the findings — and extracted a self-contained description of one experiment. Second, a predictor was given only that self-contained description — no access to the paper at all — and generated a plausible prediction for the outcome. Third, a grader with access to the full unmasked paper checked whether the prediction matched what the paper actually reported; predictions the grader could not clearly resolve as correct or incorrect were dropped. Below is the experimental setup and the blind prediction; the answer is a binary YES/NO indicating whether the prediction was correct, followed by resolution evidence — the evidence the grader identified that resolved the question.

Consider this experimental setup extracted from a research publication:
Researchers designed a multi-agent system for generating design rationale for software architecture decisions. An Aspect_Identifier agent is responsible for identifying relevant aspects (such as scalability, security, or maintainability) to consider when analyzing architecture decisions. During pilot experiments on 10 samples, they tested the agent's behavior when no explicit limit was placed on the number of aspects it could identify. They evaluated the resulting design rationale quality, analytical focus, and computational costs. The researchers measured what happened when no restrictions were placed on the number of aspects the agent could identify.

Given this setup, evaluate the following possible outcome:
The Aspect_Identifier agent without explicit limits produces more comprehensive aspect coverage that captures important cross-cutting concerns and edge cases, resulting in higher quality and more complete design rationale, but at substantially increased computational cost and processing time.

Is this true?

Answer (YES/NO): NO